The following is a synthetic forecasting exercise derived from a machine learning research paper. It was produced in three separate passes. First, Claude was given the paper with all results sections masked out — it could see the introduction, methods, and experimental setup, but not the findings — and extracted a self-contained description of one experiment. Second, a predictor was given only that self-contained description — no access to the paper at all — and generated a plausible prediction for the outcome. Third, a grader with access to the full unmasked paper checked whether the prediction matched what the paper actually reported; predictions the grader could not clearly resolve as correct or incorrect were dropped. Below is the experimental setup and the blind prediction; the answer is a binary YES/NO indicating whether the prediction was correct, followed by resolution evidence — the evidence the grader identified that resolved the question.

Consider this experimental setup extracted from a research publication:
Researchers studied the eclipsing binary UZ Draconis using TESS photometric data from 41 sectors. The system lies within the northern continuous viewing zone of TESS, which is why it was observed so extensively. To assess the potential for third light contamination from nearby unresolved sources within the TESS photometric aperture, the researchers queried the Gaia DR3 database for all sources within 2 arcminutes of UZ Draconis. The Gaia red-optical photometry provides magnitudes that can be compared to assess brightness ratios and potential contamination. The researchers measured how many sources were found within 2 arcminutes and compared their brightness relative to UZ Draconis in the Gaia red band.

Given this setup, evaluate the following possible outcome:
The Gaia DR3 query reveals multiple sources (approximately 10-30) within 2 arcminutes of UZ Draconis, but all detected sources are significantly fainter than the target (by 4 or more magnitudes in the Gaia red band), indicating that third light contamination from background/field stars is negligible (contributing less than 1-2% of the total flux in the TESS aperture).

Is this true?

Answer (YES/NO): NO